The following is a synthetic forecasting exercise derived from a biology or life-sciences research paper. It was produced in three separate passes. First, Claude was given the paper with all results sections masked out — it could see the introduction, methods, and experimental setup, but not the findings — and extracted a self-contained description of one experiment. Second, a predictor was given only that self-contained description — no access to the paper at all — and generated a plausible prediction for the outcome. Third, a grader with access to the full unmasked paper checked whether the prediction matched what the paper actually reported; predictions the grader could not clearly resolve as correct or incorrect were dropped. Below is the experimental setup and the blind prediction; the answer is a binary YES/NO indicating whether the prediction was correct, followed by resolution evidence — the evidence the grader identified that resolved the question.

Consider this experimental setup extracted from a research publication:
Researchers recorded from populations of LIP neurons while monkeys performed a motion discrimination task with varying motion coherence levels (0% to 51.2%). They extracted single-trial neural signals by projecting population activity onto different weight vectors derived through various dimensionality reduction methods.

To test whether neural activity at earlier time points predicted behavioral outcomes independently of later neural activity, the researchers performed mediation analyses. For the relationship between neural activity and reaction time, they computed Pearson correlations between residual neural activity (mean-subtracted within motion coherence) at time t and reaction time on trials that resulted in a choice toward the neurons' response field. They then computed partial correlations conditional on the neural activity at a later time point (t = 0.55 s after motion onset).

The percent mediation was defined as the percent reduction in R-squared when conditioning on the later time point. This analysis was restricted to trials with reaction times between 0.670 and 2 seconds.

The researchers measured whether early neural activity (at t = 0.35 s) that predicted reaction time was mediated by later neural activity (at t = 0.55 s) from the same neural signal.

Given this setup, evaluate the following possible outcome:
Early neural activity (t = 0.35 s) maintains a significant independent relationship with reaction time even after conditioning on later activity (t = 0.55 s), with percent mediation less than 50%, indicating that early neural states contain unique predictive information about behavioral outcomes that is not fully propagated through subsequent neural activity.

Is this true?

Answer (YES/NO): NO